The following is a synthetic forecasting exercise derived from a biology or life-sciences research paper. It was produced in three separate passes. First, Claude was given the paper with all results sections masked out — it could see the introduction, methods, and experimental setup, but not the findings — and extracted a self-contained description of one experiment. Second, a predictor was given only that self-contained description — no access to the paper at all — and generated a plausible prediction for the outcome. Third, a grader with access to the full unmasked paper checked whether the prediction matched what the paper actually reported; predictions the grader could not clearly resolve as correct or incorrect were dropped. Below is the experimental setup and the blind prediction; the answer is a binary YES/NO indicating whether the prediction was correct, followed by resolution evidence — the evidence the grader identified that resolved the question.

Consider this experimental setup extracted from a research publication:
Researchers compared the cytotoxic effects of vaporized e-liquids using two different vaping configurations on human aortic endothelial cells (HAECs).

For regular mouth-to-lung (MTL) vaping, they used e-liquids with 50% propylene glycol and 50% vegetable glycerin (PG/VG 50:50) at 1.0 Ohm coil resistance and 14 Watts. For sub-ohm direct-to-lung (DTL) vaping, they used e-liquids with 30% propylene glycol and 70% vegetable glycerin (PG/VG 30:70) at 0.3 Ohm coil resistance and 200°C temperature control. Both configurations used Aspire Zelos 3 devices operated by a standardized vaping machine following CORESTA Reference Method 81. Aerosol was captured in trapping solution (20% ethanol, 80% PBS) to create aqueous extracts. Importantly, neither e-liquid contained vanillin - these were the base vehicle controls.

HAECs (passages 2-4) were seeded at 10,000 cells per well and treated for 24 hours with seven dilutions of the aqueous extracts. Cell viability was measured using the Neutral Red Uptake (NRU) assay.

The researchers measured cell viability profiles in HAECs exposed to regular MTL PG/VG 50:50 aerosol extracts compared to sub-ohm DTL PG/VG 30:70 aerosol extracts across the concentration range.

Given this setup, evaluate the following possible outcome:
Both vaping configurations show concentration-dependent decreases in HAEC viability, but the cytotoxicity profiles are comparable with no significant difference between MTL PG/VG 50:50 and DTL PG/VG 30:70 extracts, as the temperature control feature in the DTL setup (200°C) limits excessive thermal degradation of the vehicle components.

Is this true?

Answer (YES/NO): NO